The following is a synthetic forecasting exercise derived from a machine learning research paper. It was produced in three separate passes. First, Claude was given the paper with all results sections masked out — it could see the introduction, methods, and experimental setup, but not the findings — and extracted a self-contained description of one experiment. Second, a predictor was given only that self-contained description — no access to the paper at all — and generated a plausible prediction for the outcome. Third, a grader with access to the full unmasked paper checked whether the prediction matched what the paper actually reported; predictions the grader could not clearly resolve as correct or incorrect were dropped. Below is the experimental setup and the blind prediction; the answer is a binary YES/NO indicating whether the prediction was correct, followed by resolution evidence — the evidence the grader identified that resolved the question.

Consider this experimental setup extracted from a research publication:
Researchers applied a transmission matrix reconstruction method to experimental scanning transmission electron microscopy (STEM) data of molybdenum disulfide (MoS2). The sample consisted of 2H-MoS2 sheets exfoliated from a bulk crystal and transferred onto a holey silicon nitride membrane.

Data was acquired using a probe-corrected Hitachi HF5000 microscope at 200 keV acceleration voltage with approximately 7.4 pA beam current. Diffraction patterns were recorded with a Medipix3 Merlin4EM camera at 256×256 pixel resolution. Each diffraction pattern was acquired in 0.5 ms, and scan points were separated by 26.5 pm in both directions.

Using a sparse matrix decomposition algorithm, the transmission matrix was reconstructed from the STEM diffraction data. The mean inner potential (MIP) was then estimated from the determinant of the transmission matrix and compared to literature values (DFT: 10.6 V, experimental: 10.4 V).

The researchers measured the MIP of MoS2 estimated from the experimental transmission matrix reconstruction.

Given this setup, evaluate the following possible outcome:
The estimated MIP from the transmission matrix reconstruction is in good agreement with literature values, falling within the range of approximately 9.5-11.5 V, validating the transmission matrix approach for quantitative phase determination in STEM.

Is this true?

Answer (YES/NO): YES